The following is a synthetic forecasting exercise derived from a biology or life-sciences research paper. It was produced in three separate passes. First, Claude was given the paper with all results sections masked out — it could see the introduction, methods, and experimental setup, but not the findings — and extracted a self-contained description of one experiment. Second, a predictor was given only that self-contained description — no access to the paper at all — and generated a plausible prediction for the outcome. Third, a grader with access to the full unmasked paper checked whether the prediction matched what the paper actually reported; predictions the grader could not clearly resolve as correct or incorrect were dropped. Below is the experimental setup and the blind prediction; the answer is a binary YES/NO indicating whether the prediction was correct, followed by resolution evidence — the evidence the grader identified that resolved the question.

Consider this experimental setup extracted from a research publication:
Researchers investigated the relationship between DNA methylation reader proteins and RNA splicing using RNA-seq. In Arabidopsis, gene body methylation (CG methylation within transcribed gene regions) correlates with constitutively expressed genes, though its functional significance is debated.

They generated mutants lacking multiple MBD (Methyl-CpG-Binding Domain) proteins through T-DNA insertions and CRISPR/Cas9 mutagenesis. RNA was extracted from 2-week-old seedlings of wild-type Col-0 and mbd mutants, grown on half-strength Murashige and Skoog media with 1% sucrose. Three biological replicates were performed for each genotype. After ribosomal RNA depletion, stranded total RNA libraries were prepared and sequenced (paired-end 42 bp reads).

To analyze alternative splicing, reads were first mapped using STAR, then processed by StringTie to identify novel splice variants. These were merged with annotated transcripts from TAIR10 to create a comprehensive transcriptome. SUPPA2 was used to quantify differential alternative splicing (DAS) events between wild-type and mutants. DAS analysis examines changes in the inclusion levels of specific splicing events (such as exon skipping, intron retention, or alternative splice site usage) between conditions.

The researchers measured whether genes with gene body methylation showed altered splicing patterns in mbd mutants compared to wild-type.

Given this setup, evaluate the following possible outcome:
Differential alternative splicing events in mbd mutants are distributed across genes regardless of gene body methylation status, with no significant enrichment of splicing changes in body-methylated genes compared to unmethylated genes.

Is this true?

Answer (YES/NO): YES